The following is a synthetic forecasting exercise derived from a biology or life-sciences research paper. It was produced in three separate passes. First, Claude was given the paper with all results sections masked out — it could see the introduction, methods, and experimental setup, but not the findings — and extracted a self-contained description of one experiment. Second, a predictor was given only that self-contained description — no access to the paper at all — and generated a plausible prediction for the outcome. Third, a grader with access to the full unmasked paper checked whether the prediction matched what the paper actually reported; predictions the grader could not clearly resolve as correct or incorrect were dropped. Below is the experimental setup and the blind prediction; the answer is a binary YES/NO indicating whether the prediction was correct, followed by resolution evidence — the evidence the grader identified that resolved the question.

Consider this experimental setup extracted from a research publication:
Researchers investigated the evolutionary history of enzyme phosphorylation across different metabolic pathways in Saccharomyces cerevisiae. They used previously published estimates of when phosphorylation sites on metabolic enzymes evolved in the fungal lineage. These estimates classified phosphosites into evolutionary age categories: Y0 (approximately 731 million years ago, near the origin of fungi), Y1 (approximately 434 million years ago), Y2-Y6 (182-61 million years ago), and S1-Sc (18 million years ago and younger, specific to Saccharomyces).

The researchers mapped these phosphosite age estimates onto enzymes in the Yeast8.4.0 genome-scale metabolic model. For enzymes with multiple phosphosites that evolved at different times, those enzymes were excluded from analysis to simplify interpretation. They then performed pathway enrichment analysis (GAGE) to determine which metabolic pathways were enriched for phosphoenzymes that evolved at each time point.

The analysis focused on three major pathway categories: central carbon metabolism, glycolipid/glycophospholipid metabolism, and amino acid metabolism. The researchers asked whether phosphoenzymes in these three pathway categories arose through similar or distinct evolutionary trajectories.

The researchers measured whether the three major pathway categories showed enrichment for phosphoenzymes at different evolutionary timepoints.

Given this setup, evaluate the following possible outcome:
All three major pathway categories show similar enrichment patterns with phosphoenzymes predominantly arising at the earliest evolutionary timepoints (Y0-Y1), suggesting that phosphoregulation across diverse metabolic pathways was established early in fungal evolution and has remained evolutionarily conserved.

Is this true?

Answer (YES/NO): NO